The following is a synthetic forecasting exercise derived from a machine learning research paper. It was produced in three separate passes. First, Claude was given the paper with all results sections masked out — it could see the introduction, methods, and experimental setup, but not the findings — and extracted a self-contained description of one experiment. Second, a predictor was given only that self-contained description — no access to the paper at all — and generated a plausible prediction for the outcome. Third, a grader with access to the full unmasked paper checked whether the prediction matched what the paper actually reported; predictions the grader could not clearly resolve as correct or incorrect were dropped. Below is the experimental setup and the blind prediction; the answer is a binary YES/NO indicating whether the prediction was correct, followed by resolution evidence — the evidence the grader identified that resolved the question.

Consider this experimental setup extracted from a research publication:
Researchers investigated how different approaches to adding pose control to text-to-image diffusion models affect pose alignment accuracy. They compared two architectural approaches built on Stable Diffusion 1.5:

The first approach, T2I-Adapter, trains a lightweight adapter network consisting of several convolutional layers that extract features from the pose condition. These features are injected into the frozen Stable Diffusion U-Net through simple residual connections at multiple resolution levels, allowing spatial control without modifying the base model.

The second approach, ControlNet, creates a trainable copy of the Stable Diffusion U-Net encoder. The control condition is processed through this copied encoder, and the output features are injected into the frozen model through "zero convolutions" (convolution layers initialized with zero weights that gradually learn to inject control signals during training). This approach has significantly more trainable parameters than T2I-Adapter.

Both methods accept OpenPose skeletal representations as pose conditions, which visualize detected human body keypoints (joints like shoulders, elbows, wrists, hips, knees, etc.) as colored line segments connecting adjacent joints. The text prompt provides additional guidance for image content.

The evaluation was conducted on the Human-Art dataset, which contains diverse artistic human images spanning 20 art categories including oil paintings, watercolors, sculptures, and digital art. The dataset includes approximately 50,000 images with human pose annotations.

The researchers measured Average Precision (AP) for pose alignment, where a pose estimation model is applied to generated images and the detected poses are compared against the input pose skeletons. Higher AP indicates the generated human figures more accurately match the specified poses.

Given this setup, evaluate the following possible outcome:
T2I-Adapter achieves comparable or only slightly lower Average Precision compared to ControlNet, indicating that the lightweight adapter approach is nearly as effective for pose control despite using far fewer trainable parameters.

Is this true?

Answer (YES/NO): NO